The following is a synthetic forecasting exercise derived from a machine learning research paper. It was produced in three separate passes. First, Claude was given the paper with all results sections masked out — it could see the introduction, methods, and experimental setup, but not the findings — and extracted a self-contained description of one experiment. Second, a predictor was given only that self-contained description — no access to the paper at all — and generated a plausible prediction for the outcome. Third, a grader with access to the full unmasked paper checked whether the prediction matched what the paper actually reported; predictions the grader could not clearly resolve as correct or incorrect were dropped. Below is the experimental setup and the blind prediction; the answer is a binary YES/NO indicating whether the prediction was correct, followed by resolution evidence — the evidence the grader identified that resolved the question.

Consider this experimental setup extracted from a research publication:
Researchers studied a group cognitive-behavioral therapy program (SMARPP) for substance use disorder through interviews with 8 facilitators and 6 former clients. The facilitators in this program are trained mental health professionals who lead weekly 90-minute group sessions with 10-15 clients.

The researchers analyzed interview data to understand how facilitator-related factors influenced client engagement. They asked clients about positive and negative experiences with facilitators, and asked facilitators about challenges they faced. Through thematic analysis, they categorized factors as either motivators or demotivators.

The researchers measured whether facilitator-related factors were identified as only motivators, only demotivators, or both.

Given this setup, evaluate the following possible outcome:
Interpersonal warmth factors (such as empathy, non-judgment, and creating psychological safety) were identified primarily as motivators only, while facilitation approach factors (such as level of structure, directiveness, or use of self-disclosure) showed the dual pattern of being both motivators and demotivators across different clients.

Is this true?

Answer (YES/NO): NO